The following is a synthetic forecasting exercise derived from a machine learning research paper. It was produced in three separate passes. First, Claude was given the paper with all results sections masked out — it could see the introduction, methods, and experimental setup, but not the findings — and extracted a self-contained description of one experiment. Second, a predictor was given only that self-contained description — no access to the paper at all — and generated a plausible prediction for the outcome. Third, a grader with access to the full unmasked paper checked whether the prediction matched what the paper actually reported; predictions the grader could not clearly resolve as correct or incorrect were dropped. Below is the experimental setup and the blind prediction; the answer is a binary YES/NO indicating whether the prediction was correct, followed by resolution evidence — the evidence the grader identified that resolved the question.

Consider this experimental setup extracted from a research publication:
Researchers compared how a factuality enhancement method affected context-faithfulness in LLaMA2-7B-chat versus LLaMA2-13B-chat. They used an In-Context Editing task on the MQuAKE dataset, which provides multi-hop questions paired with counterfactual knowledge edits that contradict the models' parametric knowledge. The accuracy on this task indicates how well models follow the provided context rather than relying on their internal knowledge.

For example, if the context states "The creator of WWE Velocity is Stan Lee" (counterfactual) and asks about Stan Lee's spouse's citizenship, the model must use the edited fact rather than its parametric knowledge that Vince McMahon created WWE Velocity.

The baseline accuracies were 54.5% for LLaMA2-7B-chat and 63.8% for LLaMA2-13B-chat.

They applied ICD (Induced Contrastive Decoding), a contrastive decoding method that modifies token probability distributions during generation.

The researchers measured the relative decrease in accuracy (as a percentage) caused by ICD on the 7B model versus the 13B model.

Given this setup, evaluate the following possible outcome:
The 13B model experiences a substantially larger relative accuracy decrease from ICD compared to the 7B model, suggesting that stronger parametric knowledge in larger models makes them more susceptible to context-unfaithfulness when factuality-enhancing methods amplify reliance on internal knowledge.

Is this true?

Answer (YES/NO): YES